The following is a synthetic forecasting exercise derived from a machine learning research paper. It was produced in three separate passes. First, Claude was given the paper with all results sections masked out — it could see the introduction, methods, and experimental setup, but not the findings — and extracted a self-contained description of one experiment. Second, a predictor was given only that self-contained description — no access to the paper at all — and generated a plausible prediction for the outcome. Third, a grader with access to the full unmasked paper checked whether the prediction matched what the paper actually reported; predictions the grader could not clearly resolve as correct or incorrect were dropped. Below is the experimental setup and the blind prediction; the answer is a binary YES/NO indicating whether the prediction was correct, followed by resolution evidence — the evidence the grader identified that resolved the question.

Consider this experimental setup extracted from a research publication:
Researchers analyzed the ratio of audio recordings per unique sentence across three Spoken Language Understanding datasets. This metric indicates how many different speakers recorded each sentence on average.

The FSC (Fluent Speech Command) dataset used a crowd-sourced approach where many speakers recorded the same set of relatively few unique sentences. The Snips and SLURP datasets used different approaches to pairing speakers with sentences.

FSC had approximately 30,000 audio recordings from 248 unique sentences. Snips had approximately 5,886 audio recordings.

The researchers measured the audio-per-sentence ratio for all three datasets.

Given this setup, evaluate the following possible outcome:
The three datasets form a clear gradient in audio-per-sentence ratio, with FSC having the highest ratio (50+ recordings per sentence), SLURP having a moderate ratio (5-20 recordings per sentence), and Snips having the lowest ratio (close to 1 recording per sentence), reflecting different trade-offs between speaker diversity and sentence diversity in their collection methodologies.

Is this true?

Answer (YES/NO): NO